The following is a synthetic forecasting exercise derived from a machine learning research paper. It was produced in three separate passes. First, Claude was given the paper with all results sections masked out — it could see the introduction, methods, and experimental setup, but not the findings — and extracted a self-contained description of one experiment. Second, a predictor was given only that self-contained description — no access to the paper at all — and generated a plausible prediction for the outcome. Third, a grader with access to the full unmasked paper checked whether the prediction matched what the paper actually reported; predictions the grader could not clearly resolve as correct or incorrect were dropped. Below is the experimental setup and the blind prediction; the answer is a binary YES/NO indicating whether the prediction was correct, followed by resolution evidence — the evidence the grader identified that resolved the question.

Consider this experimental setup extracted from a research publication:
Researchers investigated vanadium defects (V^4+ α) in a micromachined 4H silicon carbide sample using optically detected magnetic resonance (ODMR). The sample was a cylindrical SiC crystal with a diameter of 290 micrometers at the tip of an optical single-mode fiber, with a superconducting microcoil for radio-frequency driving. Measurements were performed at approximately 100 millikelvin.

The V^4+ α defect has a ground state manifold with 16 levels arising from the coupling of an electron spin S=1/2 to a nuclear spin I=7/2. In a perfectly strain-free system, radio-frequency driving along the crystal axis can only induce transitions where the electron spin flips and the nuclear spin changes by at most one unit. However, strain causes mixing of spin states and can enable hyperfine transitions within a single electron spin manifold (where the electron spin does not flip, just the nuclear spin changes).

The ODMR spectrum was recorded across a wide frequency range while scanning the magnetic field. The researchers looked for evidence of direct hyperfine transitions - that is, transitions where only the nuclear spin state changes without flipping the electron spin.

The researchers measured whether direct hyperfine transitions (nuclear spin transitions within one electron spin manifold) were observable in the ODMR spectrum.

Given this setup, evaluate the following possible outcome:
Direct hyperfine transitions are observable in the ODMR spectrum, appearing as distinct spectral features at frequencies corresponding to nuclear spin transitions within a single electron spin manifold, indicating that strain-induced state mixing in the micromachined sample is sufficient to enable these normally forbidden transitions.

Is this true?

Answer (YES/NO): YES